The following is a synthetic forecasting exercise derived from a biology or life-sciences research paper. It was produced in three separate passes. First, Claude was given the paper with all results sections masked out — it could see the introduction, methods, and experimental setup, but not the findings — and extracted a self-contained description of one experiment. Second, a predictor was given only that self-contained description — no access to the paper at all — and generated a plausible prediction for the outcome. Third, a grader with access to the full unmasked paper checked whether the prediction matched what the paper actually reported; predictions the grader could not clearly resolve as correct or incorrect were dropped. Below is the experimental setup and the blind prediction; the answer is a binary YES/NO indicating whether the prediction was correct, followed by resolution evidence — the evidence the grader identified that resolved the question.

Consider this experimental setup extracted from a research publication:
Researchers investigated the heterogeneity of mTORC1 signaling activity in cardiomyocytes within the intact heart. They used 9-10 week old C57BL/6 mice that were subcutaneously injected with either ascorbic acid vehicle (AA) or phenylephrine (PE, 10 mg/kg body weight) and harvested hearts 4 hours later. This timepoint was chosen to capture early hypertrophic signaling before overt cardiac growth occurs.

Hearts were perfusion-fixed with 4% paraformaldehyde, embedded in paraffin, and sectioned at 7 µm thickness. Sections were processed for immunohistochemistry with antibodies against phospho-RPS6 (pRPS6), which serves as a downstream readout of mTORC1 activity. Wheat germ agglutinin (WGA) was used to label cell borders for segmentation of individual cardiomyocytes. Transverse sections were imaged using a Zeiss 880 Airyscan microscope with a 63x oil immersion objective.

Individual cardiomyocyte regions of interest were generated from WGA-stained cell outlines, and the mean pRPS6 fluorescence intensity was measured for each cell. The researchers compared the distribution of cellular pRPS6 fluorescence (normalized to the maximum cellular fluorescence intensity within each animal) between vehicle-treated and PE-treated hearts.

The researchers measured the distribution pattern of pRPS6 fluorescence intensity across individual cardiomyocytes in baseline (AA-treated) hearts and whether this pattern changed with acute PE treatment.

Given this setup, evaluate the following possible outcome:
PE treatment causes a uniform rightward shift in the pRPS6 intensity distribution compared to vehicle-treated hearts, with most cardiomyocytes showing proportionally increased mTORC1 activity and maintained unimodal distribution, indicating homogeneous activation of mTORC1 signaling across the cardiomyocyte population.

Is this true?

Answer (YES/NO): NO